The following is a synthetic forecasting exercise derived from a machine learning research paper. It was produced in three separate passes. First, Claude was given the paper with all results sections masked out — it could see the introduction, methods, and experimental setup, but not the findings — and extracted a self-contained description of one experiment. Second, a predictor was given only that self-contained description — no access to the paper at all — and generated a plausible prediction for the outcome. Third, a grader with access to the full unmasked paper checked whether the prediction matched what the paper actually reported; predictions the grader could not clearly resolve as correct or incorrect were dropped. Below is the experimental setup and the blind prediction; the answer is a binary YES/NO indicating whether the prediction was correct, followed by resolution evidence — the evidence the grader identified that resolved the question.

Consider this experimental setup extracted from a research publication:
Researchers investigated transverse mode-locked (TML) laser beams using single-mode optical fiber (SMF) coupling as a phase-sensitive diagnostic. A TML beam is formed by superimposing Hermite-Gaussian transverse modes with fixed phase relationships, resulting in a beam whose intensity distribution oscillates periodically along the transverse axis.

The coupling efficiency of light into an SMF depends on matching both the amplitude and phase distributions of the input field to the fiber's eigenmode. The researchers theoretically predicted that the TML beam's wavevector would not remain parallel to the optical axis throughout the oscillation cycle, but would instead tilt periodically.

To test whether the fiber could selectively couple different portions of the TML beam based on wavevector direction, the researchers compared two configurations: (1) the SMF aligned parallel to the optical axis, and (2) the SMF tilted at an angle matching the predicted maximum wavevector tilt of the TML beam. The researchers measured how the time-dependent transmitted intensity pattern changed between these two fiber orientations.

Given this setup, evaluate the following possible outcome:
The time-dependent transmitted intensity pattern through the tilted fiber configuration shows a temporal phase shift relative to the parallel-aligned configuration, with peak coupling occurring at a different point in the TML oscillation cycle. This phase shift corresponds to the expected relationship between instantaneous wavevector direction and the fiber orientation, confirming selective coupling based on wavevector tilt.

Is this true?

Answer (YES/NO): YES